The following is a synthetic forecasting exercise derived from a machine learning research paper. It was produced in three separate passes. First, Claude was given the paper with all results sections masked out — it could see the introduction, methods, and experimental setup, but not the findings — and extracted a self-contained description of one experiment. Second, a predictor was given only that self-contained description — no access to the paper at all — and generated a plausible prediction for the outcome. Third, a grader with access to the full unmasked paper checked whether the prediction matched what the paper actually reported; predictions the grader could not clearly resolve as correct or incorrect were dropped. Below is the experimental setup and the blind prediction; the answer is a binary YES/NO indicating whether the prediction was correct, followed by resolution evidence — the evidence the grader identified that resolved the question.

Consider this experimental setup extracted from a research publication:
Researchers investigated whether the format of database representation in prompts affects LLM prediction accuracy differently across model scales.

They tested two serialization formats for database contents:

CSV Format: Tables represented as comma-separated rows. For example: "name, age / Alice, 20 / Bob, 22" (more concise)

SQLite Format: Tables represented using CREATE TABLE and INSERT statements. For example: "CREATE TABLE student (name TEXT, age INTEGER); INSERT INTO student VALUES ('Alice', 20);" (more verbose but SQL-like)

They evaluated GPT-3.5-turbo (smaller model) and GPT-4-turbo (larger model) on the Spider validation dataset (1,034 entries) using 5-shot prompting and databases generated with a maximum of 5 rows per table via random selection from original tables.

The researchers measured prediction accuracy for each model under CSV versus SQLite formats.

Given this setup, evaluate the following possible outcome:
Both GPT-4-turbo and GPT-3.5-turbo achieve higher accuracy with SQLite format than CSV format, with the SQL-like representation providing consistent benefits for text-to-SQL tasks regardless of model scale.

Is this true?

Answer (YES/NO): NO